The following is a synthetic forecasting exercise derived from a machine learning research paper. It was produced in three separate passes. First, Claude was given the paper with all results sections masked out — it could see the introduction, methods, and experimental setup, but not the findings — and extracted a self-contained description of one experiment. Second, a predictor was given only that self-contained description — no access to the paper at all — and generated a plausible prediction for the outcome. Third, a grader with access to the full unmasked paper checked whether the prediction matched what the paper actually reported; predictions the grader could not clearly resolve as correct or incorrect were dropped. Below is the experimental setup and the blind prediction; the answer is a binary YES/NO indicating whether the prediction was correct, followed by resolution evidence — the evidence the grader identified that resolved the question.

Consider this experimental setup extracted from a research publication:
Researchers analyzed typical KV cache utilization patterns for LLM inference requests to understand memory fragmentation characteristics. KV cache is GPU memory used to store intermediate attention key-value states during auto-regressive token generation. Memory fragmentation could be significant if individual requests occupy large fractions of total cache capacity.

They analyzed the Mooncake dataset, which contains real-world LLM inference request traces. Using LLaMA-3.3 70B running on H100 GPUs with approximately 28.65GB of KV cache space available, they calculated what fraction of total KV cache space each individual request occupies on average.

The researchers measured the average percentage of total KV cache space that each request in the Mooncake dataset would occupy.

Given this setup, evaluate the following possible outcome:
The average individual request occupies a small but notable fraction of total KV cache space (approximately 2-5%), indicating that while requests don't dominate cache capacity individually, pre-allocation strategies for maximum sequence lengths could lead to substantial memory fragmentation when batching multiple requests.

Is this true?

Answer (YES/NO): NO